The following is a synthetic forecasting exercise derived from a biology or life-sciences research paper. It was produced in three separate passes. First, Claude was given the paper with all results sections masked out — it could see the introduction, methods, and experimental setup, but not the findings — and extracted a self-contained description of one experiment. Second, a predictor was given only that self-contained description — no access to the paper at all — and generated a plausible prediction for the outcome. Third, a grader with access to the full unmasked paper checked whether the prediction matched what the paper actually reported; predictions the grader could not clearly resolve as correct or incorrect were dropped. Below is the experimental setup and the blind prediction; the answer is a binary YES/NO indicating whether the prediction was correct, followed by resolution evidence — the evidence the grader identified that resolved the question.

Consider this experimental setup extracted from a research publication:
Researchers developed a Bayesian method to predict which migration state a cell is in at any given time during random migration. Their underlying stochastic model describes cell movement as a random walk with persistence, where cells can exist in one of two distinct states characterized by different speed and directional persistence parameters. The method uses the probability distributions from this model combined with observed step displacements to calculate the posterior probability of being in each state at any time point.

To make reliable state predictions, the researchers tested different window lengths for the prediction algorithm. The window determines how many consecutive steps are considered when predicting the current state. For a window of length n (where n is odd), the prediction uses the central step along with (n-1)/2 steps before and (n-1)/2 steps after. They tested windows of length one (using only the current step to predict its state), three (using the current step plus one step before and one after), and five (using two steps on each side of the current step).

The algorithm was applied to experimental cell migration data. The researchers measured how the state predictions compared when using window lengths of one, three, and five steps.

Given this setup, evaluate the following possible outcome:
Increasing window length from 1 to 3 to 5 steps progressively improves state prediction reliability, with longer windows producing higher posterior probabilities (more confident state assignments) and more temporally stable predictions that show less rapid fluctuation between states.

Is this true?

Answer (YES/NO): NO